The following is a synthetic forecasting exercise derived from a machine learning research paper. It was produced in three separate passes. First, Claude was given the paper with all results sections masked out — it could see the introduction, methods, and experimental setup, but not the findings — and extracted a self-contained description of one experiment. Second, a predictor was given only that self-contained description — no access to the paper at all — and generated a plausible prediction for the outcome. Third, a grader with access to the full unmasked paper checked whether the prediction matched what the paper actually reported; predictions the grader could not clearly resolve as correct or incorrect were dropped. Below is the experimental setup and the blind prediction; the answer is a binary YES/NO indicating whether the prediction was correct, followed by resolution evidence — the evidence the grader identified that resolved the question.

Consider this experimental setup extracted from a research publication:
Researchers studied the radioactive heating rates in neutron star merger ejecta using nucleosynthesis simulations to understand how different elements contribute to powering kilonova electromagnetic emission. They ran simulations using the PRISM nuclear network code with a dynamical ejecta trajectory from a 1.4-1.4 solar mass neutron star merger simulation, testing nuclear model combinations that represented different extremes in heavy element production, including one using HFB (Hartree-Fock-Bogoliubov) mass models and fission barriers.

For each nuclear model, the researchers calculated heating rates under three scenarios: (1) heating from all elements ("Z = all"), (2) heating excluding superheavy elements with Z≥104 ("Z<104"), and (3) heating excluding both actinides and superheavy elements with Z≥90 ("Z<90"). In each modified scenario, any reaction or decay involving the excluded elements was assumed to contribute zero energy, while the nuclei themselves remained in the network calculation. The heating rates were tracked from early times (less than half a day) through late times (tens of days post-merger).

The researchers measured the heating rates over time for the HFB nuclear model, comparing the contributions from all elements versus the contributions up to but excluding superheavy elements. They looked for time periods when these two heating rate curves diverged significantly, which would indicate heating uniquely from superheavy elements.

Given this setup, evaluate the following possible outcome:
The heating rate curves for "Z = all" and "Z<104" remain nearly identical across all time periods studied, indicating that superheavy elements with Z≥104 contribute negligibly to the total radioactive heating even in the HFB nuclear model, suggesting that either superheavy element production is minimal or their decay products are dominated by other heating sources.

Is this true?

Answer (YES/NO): NO